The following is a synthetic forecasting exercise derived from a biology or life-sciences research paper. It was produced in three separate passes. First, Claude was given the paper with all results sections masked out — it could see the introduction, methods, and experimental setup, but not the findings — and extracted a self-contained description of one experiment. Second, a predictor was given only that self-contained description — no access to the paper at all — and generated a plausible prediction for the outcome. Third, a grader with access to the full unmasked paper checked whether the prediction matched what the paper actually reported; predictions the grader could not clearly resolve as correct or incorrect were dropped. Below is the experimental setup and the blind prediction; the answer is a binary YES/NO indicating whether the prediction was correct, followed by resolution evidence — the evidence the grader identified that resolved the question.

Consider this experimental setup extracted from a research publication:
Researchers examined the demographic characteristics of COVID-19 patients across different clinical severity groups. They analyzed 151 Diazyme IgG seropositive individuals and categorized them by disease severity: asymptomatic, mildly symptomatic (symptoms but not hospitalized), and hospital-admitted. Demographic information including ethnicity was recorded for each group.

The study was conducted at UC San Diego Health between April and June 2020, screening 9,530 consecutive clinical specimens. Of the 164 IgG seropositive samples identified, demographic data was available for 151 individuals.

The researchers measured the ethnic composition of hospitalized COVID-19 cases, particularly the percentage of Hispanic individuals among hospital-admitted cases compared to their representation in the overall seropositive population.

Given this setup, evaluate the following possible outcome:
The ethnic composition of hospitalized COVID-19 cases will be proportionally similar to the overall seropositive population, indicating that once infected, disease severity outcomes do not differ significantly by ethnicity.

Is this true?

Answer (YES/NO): NO